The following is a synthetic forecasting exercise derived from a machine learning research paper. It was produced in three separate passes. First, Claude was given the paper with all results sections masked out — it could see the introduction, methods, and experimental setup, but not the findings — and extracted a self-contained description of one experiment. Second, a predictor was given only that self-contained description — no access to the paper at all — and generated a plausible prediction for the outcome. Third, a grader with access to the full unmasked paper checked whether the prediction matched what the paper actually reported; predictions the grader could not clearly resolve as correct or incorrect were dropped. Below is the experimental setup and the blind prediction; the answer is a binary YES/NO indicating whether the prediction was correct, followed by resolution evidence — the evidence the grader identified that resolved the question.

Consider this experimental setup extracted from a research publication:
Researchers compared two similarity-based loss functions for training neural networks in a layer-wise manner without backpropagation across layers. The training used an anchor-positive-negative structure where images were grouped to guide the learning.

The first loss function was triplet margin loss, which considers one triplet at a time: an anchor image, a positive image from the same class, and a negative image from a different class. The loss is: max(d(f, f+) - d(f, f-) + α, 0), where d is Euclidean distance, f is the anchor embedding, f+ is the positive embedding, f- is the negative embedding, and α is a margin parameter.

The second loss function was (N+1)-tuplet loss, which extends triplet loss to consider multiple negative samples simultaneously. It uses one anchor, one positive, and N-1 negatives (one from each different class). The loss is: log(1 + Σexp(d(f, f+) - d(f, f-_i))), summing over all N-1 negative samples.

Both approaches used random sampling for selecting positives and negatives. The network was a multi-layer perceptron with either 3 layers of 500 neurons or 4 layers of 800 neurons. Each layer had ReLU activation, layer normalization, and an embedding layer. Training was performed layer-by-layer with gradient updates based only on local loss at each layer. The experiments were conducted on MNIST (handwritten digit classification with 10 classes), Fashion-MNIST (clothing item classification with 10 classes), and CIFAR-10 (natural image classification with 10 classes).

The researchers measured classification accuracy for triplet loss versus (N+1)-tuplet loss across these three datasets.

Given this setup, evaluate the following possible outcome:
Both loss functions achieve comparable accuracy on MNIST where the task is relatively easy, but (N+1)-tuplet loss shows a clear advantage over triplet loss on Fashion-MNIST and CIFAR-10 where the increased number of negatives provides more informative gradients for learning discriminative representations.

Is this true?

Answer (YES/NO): NO